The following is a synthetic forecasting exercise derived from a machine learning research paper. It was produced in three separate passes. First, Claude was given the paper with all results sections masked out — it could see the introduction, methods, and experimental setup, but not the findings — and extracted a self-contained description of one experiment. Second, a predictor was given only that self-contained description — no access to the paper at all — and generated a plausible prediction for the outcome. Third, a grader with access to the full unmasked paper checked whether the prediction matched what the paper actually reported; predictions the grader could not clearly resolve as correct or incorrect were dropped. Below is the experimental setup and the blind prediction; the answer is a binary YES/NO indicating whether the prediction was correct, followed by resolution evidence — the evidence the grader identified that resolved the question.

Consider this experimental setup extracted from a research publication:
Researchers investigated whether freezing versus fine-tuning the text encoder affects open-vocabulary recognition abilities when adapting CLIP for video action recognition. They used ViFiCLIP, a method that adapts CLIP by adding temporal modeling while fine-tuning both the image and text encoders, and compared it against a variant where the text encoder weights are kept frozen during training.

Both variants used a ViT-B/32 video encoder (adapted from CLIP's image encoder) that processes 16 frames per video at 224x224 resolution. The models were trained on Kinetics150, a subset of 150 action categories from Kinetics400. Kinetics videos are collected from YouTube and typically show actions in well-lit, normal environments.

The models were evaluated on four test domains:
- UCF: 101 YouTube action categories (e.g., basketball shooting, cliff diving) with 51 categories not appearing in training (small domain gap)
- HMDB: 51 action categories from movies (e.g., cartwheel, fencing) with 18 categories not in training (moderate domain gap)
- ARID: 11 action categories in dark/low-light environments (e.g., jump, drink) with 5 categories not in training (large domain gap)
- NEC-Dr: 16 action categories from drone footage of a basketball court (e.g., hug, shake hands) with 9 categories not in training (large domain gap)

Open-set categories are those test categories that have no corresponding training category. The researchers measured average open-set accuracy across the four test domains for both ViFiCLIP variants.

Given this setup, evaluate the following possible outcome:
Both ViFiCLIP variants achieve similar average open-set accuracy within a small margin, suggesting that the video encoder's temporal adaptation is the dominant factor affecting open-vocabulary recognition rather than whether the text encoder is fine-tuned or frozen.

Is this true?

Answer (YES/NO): NO